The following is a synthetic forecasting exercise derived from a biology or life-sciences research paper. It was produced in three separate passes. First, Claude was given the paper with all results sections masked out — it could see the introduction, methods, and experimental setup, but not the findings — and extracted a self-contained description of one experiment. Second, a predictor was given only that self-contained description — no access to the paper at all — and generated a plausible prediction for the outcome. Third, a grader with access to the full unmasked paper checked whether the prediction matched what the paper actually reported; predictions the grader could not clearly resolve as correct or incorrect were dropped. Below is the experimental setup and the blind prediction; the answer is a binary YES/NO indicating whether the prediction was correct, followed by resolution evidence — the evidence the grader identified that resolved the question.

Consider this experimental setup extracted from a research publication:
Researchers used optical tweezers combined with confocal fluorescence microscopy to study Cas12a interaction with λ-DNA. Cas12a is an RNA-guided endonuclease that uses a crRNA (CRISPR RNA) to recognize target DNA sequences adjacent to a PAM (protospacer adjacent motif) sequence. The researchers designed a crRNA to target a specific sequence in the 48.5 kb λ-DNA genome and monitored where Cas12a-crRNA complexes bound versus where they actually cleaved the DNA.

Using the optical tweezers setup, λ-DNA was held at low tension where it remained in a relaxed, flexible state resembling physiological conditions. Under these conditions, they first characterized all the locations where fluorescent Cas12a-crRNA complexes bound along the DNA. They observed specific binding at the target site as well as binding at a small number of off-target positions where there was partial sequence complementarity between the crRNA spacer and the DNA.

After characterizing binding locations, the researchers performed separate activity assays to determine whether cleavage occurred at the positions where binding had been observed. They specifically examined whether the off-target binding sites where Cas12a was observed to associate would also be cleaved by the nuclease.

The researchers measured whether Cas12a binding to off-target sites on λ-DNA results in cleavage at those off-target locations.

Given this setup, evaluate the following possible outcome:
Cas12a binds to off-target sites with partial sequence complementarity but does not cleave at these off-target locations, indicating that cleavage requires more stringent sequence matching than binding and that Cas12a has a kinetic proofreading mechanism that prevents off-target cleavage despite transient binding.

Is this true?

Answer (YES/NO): YES